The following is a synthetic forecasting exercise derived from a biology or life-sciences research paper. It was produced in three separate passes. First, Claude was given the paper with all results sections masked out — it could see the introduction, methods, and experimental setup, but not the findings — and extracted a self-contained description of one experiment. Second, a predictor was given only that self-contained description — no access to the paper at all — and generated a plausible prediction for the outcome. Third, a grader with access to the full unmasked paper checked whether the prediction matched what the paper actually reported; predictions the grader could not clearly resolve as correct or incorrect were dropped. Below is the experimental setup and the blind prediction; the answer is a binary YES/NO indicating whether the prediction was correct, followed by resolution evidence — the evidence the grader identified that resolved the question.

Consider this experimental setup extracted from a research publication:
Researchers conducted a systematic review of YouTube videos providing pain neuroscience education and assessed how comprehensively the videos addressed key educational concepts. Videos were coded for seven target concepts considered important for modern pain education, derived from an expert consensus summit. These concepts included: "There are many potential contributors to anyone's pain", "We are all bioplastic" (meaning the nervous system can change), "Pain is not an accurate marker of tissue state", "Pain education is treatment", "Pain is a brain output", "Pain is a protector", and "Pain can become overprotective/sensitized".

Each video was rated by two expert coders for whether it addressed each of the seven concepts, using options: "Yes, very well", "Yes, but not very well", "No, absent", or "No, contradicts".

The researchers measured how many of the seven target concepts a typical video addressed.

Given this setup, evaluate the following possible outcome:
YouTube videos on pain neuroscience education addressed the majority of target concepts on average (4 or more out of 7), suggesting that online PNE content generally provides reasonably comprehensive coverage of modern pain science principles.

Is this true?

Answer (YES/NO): NO